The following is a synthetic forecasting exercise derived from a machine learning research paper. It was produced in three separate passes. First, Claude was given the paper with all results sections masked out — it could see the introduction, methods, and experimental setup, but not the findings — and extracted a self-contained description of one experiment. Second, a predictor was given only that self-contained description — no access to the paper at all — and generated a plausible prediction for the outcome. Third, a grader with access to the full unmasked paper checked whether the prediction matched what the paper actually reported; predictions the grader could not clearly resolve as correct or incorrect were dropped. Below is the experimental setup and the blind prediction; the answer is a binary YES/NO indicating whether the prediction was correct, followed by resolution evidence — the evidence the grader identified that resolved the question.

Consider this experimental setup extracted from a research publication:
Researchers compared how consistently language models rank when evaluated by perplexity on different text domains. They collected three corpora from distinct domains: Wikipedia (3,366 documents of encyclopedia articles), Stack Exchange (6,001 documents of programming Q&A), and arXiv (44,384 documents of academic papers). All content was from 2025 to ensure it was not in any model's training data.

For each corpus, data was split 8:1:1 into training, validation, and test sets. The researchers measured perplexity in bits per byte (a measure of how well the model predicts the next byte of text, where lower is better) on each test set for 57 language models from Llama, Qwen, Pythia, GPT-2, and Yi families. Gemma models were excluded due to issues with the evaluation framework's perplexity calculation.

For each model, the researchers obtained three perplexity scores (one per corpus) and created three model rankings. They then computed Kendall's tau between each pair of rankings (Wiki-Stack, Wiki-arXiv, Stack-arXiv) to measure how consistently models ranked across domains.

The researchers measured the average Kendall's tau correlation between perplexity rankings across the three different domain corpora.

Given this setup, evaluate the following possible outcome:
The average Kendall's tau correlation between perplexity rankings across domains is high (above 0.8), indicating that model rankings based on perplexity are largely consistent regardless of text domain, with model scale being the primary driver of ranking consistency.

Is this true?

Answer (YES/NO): NO